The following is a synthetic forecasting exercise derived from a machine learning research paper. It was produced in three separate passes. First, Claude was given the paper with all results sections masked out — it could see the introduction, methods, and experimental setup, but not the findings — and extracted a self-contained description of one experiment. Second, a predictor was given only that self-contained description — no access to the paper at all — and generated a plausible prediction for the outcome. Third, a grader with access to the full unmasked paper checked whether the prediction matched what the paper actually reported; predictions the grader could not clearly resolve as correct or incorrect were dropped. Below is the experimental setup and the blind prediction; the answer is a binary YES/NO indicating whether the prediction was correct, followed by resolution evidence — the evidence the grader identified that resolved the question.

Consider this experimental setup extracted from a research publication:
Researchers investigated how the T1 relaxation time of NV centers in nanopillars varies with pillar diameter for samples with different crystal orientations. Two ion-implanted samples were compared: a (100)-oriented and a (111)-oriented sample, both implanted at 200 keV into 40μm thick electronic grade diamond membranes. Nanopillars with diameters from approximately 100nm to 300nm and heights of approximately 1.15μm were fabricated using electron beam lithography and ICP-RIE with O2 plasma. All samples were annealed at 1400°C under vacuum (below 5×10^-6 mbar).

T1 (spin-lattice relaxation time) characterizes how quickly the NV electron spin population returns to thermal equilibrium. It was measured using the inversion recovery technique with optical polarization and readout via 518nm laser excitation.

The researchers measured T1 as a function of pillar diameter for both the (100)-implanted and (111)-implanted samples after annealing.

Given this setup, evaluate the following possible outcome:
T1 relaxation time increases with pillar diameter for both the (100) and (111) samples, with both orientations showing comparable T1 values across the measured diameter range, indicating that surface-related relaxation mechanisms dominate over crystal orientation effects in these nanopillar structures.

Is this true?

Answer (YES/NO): NO